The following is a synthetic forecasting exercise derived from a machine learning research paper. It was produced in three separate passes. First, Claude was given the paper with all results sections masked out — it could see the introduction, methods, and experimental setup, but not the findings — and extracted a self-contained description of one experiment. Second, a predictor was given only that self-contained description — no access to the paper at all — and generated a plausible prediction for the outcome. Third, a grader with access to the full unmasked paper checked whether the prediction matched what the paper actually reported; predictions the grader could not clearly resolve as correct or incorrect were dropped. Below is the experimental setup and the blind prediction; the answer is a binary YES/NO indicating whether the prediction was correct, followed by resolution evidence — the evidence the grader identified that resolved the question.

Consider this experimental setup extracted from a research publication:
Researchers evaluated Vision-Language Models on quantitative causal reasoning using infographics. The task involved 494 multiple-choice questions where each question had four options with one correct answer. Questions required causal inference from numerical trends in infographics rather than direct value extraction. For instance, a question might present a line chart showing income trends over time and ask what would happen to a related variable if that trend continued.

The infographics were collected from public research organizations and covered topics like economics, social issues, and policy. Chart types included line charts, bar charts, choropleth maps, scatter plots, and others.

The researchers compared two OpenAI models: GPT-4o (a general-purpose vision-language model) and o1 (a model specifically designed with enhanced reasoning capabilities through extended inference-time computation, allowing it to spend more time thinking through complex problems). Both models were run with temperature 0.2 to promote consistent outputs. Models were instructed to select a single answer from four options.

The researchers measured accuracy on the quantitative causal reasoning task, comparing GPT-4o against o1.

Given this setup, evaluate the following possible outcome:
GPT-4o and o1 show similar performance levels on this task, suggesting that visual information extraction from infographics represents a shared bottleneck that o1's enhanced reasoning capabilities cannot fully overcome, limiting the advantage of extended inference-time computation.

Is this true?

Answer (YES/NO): YES